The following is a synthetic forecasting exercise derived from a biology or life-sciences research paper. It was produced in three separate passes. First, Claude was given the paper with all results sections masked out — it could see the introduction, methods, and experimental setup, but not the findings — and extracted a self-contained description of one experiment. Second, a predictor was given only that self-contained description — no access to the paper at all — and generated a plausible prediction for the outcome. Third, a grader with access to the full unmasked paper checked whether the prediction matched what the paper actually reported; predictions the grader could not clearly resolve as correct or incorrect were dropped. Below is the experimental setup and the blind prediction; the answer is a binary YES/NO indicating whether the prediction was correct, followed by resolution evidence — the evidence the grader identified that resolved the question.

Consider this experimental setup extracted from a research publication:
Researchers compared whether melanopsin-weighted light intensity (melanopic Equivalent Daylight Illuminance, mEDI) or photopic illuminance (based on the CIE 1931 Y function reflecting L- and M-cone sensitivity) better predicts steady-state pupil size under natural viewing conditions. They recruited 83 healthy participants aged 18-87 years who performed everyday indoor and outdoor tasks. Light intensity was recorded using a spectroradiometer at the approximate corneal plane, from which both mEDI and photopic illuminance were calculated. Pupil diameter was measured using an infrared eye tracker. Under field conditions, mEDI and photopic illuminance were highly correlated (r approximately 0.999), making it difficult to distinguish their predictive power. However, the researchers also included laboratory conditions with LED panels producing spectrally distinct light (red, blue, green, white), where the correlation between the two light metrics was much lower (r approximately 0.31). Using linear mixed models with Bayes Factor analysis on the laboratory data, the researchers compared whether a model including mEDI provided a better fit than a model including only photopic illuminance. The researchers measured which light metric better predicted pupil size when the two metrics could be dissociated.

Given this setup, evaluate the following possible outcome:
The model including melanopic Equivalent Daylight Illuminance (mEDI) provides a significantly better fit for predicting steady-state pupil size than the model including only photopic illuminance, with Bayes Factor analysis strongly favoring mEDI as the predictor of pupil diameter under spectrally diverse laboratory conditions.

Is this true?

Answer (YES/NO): YES